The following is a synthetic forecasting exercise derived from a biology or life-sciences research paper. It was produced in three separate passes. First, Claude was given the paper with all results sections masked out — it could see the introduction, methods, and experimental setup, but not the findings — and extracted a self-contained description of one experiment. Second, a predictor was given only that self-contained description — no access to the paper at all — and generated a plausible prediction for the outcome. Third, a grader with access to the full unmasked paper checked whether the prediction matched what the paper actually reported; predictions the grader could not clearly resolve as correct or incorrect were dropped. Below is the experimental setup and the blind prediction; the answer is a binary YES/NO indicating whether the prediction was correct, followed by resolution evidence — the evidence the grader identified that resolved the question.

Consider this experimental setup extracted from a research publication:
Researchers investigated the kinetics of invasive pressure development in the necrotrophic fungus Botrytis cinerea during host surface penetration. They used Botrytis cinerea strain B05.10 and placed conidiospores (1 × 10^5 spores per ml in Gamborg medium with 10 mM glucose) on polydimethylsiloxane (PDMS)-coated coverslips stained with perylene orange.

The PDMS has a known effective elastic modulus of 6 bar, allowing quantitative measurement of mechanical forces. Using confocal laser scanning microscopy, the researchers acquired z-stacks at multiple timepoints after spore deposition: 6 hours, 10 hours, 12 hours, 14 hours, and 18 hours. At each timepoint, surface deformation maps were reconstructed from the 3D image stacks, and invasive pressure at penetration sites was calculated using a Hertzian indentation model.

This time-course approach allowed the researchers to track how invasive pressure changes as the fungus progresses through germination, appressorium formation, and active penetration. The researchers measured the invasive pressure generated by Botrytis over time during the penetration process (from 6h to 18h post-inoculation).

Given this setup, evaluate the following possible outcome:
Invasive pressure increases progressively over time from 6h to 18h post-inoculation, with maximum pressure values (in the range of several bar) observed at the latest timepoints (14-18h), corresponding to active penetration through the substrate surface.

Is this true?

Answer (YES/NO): NO